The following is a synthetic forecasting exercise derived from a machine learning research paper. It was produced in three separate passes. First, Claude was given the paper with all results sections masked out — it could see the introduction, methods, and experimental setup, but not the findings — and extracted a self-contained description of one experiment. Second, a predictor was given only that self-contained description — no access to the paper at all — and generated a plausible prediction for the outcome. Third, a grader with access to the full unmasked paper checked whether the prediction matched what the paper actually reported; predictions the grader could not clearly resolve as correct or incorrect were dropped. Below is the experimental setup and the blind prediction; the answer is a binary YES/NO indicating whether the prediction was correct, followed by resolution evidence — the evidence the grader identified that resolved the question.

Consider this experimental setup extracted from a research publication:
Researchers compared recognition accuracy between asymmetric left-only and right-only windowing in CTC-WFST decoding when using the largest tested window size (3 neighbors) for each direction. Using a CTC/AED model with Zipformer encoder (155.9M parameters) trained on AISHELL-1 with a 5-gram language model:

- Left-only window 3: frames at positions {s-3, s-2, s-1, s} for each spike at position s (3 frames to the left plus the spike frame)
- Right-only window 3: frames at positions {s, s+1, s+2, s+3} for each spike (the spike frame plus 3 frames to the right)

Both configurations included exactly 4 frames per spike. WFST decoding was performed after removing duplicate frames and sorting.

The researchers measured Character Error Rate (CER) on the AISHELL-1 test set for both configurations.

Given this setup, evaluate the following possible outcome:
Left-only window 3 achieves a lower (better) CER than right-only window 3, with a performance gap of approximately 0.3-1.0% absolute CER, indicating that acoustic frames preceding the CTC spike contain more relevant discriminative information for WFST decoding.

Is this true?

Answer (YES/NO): NO